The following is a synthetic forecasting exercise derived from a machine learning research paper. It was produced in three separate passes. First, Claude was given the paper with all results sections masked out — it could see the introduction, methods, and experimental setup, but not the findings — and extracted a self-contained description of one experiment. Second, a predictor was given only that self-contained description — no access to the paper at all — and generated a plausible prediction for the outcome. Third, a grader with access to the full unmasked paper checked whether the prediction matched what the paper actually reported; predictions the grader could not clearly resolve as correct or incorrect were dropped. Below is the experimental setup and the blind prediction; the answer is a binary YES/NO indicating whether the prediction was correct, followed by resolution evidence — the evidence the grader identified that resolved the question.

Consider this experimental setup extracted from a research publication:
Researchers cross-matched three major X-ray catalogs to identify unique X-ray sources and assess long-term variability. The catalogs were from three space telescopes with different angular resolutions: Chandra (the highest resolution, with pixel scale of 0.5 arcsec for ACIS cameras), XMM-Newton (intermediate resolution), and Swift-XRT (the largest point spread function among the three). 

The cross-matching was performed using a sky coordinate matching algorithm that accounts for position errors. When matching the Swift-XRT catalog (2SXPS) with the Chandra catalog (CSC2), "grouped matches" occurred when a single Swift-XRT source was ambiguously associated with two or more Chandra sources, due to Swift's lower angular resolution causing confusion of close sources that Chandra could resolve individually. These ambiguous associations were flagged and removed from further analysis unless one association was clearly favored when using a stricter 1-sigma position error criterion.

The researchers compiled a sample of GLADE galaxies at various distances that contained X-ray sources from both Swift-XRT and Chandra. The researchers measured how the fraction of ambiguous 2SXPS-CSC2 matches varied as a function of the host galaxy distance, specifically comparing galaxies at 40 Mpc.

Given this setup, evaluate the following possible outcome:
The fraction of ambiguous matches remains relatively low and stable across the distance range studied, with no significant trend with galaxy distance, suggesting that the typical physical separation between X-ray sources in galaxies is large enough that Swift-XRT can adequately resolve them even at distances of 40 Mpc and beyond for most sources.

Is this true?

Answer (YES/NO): NO